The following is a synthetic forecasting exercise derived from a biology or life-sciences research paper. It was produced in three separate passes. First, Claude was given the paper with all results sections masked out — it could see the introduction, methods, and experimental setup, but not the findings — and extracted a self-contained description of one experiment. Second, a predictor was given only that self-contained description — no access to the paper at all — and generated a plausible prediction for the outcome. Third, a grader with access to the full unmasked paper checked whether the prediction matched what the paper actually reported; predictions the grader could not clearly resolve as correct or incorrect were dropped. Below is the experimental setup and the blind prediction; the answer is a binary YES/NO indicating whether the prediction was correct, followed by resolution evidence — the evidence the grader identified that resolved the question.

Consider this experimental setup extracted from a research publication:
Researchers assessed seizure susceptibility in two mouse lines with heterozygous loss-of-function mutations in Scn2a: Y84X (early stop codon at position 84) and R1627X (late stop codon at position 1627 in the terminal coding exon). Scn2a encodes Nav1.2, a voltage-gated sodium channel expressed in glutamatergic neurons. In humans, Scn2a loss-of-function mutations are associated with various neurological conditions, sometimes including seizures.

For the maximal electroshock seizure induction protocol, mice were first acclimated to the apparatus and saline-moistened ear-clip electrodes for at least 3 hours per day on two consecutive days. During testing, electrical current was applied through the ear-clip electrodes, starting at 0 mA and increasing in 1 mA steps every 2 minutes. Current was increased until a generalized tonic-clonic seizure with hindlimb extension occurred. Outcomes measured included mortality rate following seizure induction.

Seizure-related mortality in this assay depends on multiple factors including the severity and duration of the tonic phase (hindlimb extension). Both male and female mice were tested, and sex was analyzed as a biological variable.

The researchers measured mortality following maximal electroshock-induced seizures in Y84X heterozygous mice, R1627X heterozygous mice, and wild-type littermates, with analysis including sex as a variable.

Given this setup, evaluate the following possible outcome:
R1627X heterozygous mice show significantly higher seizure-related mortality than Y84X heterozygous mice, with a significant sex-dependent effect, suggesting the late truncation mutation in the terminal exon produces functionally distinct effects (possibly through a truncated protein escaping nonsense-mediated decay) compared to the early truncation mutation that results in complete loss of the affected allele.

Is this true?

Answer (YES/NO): NO